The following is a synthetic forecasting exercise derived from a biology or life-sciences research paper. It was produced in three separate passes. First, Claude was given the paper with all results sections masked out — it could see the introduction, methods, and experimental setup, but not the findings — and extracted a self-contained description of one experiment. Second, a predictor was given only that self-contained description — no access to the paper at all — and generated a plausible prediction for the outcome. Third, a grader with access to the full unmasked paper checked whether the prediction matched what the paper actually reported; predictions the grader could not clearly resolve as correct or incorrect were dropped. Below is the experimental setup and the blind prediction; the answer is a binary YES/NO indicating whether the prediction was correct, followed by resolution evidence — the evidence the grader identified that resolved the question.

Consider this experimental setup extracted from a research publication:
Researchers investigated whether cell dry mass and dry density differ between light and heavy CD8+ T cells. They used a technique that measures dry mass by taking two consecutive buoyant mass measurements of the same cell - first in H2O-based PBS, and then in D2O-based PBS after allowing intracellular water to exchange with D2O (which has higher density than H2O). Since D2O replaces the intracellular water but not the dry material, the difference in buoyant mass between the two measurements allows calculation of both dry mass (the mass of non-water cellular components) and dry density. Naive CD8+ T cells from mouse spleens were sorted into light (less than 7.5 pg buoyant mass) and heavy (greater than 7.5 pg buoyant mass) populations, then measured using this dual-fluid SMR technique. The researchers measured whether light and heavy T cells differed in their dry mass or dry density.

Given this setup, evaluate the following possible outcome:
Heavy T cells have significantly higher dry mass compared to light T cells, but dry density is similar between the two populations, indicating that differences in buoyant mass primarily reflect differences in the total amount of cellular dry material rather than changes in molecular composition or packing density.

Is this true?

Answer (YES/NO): NO